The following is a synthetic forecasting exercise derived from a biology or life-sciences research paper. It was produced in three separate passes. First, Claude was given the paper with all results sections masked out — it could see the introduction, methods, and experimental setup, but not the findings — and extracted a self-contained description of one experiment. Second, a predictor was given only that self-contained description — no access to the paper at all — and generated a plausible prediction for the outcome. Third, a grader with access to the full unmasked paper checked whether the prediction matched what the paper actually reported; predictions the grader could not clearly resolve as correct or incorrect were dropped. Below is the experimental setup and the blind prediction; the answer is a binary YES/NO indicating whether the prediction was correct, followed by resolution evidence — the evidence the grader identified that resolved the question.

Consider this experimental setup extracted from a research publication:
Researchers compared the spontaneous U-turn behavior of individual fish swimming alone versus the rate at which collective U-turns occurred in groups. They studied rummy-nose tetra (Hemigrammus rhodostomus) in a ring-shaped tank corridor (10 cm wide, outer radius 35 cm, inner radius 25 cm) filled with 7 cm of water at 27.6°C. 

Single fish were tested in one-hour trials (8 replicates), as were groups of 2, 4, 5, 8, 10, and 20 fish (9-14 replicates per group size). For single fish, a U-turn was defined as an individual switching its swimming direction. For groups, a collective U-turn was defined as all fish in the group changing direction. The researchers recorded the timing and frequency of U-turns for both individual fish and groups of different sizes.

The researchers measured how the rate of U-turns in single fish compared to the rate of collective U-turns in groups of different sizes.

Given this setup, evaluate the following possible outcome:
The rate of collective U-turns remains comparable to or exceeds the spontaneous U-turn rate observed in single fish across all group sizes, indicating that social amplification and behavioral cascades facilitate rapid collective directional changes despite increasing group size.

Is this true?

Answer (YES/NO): NO